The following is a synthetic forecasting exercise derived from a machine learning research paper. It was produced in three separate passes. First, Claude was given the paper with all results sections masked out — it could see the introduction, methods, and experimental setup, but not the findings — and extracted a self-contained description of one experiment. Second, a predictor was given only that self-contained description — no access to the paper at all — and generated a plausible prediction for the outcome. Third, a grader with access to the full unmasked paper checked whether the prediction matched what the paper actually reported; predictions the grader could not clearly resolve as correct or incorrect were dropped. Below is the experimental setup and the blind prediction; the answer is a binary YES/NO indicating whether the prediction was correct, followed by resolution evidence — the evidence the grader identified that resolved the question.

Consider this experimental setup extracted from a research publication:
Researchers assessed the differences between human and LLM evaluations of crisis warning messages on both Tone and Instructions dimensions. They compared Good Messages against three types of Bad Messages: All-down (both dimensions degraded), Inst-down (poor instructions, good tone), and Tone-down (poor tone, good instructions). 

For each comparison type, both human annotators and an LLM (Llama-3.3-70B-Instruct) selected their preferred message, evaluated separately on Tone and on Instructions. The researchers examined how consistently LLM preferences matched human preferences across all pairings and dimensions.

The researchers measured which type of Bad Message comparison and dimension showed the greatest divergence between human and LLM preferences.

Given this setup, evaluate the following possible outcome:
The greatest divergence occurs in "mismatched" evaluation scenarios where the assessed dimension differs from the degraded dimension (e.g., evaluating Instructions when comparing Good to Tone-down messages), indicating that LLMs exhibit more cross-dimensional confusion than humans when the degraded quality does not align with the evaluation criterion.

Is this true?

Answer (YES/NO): YES